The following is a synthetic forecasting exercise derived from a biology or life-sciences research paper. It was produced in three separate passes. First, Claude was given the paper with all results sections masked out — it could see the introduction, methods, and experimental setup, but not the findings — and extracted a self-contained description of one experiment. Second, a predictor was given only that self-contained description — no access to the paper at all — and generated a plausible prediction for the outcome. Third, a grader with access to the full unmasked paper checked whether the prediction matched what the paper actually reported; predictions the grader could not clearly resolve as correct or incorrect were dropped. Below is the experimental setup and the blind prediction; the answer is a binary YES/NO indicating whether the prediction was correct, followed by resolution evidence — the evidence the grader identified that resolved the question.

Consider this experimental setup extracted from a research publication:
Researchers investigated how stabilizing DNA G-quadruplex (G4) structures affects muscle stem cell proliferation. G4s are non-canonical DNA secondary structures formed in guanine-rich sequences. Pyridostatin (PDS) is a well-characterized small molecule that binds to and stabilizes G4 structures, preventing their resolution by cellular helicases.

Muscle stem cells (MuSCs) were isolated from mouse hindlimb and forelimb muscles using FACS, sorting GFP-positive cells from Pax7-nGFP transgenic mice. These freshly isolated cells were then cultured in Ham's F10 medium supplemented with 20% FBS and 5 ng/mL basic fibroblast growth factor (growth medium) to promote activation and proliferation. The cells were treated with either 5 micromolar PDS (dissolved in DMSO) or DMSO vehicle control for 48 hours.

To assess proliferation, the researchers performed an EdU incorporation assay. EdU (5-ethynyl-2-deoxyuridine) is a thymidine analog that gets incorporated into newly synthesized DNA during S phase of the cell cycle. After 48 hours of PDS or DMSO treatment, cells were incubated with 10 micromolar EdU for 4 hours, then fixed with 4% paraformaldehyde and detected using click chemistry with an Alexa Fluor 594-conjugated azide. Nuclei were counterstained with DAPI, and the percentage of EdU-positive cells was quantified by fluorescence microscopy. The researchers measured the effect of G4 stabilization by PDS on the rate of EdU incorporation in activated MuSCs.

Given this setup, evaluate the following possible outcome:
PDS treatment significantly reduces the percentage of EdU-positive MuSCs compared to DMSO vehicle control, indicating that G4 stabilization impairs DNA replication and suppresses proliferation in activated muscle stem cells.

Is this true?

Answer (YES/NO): YES